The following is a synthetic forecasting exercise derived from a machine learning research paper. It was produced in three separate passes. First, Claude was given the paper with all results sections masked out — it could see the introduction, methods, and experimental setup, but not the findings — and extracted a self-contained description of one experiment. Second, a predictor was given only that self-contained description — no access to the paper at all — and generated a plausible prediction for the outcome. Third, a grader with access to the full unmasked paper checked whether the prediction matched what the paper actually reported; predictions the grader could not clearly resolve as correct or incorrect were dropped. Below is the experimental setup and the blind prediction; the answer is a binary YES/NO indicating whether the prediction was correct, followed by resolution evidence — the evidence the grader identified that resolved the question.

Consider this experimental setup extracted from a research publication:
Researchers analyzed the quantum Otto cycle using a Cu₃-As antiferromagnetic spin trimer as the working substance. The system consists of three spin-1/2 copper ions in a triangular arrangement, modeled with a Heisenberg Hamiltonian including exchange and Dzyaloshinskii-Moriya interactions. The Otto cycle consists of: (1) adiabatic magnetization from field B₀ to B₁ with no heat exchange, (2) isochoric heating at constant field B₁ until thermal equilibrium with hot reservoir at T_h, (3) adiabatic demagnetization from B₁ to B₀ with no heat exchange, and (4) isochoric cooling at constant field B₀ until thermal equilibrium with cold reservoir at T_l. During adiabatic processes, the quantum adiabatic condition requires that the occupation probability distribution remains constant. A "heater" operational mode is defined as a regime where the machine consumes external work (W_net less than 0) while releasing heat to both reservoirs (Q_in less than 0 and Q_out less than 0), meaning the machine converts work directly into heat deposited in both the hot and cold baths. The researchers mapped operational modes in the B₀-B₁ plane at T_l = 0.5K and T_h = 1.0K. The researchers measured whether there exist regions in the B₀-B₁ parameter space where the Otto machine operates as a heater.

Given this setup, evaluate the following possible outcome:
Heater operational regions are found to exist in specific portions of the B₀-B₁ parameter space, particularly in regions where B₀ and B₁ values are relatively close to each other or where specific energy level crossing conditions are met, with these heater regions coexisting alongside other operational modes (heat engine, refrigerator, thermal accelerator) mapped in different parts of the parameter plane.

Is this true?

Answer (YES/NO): YES